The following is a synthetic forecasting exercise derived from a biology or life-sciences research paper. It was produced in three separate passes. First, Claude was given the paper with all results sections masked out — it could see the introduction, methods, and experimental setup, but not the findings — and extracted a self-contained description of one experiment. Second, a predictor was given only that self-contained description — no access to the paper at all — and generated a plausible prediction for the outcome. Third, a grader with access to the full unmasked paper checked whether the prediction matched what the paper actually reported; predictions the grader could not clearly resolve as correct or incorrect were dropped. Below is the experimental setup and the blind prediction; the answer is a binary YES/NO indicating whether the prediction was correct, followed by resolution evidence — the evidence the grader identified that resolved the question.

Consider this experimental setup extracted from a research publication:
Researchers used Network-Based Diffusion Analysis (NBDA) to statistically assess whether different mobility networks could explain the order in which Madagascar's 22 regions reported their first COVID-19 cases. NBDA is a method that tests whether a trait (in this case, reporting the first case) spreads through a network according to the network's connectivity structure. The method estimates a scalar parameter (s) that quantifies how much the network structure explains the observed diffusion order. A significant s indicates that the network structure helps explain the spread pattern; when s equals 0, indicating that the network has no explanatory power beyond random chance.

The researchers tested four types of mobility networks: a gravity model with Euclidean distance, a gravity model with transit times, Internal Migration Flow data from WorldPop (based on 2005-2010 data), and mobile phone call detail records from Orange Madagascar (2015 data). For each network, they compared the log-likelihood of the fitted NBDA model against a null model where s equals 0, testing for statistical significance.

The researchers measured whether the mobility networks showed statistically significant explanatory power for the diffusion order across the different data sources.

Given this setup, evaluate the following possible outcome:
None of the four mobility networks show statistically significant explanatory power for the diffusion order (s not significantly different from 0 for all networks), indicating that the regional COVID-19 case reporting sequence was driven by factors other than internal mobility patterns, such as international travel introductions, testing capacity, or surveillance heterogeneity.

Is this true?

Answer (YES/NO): NO